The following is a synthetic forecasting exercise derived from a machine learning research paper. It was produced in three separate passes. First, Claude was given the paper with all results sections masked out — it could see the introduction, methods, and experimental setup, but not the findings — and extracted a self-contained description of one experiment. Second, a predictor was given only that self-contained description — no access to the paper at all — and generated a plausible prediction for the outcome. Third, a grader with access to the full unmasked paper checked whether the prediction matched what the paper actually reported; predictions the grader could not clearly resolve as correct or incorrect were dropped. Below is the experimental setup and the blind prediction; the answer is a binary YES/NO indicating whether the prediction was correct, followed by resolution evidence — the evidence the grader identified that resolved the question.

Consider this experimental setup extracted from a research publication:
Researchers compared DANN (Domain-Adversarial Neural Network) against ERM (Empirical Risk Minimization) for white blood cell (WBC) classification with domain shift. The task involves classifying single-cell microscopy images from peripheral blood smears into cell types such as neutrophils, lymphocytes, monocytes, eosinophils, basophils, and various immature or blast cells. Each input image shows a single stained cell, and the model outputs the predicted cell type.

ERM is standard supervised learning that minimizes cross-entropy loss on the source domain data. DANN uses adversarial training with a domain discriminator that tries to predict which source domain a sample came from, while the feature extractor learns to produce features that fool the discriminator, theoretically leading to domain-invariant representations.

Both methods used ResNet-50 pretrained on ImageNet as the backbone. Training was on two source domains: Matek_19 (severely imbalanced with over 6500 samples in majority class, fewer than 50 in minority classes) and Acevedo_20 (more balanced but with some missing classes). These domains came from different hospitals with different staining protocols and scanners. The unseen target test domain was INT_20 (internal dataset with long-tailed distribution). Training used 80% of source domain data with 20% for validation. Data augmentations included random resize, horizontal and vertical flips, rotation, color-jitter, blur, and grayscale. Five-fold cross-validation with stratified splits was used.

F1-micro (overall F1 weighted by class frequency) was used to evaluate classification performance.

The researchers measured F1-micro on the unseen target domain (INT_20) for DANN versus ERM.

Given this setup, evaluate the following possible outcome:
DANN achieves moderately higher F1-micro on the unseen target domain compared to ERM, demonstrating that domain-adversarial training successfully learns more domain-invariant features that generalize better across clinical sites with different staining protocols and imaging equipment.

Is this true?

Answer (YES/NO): NO